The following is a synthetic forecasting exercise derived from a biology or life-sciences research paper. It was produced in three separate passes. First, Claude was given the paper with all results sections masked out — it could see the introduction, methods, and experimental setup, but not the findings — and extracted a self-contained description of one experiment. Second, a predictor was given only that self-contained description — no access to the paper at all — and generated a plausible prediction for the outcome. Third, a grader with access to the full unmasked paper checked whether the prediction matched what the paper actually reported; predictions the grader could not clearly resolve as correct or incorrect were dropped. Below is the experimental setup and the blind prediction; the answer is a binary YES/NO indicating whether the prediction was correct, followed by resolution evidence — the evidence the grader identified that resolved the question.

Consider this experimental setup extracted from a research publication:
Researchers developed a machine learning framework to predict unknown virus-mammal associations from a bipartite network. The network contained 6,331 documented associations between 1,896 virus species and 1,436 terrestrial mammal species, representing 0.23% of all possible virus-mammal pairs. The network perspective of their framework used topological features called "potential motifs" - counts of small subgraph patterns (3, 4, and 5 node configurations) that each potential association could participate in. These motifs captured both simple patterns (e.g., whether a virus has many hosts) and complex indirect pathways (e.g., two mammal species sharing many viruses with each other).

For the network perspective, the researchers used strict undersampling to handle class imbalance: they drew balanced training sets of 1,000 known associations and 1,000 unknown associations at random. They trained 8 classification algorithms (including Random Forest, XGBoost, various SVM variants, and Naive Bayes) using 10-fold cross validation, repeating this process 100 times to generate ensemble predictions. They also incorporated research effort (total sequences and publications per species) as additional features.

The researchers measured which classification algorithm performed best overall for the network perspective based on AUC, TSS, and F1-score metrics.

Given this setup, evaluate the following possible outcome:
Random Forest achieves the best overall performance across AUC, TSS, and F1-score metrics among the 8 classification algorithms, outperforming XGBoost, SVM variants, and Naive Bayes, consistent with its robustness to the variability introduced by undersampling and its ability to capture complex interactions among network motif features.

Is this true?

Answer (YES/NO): NO